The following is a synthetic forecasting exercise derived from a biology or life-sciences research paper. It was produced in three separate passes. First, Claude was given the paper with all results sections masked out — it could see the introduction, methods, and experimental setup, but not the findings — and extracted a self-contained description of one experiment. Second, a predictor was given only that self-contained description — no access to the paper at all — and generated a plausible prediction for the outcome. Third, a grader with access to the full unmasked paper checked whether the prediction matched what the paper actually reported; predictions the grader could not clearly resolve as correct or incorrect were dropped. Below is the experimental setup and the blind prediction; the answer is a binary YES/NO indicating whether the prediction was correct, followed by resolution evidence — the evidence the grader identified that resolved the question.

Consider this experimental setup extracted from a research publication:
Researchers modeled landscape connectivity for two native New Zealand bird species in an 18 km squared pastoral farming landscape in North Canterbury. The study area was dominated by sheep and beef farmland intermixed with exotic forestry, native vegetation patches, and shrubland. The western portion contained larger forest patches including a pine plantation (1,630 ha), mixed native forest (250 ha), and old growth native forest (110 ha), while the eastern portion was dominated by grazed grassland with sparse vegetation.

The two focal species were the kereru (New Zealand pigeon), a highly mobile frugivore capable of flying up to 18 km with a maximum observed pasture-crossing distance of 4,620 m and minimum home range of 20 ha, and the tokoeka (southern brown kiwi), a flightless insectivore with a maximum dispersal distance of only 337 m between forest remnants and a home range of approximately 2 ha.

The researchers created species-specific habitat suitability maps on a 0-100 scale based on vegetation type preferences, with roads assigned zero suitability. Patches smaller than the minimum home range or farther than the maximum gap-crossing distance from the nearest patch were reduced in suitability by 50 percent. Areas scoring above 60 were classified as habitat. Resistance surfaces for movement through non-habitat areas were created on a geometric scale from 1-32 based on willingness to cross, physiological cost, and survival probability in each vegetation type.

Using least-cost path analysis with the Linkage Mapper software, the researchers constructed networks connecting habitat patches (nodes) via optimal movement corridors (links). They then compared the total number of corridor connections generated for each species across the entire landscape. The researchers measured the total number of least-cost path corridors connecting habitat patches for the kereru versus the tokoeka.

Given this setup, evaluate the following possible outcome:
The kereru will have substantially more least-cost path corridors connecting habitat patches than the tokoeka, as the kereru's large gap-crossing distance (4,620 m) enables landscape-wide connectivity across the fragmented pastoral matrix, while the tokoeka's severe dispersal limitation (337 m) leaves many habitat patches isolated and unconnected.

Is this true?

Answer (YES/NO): NO